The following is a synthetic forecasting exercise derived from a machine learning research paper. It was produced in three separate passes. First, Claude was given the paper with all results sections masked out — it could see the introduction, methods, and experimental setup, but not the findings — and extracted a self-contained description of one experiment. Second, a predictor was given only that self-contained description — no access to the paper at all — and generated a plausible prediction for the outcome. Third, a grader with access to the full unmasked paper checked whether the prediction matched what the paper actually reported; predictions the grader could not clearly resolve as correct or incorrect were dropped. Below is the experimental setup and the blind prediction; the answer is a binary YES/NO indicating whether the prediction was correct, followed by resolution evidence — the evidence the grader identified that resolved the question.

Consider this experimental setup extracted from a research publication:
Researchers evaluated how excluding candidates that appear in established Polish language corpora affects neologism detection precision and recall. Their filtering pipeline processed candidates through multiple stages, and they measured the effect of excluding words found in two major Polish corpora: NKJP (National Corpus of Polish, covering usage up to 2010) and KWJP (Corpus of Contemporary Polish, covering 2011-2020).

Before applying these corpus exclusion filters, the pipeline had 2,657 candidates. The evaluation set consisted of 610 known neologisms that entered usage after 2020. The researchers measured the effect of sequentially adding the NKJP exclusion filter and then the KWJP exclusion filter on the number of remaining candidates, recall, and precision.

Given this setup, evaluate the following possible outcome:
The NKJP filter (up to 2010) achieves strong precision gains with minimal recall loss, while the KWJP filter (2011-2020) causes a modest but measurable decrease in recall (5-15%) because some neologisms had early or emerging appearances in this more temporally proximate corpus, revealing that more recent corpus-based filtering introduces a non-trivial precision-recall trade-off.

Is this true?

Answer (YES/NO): NO